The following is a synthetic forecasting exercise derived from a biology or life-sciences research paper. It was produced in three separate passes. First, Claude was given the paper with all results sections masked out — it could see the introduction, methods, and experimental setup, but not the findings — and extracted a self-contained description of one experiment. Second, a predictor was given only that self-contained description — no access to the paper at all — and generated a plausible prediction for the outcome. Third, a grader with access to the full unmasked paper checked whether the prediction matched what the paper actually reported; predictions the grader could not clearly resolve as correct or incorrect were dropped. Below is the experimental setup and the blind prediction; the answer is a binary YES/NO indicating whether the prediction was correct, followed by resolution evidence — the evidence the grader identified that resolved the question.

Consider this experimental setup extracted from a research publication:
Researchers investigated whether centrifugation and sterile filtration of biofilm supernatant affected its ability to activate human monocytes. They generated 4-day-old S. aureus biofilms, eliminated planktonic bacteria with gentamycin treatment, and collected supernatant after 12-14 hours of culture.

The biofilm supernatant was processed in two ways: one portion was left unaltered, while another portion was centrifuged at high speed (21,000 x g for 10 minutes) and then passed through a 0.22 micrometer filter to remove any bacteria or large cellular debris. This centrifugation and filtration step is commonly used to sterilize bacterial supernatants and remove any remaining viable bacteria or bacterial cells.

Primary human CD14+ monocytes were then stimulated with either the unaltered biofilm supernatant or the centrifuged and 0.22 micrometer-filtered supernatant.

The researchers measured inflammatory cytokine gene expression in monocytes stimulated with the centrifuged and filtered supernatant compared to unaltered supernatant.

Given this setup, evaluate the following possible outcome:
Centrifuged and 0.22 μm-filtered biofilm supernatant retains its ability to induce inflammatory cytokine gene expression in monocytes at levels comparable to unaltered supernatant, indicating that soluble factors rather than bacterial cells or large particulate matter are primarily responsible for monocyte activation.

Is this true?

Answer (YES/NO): YES